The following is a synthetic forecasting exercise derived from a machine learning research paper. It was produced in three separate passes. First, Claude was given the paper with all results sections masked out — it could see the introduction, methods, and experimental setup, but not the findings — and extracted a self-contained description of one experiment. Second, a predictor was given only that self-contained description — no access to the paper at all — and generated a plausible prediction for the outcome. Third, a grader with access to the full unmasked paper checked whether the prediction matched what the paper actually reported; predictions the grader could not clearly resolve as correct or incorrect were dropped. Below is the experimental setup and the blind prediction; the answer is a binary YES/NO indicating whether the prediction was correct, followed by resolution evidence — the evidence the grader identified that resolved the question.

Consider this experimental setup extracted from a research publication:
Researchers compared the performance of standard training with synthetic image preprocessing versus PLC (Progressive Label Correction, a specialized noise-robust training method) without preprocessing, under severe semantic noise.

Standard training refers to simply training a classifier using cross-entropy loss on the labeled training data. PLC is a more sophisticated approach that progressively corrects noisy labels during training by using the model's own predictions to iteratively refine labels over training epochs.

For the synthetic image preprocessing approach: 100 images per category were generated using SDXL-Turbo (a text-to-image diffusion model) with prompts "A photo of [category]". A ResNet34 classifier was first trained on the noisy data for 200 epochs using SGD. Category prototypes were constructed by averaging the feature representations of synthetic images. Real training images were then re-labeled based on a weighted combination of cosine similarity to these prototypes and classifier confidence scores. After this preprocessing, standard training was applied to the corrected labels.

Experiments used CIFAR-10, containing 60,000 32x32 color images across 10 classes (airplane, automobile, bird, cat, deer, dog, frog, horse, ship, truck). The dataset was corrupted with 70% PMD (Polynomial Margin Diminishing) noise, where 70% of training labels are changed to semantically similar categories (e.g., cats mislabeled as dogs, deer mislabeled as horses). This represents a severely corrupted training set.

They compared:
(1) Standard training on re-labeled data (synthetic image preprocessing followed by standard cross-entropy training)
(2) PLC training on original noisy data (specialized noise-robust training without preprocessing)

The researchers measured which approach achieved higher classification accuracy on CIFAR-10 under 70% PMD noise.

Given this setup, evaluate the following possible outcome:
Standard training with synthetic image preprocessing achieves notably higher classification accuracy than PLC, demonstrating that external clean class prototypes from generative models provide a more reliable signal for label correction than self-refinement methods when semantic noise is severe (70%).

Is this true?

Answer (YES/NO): YES